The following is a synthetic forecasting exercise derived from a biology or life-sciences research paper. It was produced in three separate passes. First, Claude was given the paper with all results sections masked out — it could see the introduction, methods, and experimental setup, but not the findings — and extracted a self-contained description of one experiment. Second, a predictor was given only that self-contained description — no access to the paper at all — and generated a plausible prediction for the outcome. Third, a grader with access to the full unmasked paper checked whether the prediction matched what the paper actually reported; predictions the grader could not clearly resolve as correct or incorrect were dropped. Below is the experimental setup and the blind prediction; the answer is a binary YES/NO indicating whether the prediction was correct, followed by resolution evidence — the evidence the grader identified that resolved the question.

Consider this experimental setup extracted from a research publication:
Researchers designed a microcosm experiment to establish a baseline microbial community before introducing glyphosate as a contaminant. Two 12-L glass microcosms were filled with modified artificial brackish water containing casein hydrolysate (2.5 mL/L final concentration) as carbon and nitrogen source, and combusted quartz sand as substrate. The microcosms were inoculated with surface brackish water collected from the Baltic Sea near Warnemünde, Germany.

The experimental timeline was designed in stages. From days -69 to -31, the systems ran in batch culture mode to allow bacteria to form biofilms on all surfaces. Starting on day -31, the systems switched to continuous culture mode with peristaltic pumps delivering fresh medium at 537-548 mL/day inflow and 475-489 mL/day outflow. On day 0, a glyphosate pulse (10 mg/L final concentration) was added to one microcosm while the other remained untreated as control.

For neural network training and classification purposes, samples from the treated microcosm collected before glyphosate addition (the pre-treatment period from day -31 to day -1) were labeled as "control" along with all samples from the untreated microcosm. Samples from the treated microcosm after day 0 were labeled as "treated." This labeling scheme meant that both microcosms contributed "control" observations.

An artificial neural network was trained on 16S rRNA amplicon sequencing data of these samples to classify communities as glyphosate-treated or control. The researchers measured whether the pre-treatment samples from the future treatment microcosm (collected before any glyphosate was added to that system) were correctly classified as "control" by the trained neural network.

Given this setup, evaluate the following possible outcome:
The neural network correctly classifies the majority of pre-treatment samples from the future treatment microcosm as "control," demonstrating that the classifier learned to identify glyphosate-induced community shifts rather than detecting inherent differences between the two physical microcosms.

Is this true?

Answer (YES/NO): YES